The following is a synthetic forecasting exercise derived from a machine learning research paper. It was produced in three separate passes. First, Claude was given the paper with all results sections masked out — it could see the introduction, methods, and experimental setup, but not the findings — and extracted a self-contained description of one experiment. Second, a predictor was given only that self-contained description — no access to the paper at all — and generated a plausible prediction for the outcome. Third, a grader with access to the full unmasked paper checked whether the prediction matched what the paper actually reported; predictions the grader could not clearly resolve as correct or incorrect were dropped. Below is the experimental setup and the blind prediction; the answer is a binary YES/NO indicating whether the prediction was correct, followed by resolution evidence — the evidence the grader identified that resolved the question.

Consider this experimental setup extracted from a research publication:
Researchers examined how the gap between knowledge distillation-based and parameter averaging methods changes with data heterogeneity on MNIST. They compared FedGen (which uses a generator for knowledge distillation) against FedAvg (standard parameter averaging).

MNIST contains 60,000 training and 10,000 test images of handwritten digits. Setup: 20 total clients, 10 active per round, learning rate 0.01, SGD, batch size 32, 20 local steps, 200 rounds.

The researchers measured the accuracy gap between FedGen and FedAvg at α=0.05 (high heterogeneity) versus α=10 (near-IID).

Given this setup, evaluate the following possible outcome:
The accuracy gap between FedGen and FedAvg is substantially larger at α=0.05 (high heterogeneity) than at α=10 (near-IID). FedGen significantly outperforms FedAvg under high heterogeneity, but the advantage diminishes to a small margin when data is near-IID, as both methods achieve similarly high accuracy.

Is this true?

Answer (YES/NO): NO